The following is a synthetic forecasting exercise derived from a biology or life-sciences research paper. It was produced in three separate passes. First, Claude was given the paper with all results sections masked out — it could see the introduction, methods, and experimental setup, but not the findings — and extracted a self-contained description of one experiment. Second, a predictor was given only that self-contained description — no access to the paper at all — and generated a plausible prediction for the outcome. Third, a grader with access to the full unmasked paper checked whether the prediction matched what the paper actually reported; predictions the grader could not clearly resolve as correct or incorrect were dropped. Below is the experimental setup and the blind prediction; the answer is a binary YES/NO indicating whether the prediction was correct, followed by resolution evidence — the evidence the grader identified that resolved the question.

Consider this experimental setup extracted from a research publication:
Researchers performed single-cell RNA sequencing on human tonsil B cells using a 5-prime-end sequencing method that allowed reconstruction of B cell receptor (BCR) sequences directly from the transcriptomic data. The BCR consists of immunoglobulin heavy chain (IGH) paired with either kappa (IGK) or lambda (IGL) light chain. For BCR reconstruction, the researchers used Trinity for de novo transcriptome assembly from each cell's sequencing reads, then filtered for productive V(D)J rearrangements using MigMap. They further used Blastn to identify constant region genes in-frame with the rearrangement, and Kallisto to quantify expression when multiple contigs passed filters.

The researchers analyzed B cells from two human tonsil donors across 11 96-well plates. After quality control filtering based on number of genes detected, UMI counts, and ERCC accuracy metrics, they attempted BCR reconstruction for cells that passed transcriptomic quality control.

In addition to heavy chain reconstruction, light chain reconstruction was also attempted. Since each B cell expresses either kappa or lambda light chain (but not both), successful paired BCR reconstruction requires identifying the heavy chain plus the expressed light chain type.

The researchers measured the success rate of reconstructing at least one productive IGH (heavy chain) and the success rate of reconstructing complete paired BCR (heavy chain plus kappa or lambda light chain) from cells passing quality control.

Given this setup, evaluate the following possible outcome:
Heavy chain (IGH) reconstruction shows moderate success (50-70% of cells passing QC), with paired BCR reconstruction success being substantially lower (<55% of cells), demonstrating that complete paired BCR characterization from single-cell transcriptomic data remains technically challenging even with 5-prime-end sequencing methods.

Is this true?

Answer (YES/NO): NO